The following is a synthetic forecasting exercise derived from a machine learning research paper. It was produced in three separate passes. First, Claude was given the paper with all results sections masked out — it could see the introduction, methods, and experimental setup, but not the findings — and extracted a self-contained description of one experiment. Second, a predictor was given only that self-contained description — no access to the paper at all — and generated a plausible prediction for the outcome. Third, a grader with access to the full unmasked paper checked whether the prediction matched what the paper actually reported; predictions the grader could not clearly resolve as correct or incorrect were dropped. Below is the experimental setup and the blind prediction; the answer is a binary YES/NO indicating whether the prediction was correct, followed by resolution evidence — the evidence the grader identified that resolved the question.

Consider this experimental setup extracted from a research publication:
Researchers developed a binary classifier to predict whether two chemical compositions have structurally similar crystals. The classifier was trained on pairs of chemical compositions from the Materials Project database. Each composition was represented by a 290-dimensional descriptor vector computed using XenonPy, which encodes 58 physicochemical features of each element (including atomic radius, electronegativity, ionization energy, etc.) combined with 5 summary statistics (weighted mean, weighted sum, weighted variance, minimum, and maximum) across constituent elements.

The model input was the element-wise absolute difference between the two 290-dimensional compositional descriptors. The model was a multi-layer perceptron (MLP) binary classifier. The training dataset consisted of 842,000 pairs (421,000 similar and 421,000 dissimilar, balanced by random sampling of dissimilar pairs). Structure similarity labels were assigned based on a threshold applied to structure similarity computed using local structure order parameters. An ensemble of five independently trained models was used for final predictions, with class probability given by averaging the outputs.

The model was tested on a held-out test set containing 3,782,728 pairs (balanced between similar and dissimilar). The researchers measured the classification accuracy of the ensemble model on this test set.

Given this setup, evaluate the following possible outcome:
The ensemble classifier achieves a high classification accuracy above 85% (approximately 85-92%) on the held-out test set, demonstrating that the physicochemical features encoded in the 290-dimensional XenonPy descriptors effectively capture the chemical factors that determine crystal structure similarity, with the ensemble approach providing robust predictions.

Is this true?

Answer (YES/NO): NO